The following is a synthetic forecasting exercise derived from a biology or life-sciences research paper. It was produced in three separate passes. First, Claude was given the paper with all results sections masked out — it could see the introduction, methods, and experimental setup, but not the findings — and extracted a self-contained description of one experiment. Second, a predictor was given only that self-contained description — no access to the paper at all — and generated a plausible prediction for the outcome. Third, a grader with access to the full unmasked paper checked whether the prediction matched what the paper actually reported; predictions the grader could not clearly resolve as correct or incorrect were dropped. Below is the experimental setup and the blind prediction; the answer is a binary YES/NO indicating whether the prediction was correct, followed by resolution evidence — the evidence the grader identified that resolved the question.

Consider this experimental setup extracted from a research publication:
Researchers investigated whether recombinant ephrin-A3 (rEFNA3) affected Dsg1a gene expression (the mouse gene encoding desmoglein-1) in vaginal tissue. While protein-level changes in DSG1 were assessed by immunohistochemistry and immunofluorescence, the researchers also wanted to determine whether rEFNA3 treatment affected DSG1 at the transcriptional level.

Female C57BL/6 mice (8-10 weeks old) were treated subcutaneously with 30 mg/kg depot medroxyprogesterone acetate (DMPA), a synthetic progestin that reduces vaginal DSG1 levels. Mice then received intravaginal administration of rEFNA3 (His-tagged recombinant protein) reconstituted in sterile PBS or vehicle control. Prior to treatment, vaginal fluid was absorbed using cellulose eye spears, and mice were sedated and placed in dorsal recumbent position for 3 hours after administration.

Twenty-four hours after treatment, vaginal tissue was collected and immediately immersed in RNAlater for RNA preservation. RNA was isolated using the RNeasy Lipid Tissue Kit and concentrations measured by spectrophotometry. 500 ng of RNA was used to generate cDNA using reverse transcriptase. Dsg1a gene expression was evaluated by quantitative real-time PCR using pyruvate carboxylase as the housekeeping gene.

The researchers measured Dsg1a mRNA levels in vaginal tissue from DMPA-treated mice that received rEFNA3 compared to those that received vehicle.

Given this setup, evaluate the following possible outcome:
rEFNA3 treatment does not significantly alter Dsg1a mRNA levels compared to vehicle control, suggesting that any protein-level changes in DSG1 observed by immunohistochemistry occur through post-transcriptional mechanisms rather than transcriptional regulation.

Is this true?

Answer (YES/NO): NO